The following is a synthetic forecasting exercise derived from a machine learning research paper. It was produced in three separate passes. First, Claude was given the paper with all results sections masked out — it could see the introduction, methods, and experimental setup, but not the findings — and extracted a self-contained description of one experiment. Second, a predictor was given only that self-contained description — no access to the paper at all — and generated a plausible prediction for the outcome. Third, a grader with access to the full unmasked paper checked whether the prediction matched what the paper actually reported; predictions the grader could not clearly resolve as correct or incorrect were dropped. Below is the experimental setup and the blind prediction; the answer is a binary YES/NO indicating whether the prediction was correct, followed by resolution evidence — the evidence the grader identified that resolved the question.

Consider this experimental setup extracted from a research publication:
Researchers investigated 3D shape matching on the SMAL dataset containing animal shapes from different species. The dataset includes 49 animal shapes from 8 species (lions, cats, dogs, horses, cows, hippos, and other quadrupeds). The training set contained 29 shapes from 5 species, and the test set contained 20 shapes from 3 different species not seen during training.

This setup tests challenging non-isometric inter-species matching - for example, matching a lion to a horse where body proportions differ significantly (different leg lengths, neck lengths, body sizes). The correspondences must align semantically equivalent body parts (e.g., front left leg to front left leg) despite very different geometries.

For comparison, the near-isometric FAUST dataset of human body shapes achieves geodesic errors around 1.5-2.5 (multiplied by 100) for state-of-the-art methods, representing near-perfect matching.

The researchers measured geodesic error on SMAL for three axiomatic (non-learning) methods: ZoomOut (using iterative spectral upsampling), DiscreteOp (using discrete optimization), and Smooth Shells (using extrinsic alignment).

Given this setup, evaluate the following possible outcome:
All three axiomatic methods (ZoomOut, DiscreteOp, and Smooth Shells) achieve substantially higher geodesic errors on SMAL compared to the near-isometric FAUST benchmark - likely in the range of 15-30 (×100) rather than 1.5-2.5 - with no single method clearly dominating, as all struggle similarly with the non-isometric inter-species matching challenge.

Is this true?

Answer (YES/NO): NO